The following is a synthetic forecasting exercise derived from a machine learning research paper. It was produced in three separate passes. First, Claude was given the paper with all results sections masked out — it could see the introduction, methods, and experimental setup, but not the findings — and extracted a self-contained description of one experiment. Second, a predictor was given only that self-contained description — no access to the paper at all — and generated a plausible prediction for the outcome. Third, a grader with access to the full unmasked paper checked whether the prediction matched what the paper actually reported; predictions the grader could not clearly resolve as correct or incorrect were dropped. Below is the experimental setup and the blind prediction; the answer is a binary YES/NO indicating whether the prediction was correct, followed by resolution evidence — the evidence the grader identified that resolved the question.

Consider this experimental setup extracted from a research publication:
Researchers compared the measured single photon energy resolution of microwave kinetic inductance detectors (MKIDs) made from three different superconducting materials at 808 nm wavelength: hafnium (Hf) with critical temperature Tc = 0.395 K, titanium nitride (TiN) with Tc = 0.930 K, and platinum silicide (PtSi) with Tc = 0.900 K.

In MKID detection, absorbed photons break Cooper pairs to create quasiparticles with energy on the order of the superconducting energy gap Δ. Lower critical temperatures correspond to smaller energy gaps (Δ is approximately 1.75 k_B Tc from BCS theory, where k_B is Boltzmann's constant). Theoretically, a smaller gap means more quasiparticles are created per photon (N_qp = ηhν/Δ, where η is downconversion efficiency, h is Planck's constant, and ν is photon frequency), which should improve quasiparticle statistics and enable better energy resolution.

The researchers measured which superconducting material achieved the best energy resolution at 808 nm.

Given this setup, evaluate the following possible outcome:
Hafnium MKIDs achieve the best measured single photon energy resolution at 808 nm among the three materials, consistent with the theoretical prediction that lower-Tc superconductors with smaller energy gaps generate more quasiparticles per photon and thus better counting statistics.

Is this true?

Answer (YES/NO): YES